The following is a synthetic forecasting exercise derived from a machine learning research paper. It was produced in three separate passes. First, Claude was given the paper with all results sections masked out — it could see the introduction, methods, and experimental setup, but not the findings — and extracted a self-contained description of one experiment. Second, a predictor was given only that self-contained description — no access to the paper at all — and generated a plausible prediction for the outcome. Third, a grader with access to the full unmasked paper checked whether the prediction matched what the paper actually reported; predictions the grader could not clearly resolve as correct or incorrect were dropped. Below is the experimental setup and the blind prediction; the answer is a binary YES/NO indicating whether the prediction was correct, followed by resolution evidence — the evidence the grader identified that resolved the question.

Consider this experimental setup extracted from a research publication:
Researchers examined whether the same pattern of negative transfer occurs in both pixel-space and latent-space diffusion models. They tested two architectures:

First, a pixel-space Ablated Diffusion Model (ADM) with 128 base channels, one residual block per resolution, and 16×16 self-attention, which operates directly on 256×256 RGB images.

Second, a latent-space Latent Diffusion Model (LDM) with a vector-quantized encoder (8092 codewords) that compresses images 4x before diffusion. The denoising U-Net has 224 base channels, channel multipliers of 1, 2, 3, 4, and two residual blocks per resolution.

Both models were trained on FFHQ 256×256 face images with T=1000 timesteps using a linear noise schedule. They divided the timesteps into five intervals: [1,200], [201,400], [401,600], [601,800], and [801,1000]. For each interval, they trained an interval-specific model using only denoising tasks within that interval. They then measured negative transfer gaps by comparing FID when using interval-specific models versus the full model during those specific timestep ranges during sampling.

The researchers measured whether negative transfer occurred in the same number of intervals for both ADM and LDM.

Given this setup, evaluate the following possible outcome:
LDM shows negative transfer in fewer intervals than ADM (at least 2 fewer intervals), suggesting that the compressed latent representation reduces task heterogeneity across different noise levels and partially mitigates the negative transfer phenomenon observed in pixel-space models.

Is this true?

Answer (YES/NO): NO